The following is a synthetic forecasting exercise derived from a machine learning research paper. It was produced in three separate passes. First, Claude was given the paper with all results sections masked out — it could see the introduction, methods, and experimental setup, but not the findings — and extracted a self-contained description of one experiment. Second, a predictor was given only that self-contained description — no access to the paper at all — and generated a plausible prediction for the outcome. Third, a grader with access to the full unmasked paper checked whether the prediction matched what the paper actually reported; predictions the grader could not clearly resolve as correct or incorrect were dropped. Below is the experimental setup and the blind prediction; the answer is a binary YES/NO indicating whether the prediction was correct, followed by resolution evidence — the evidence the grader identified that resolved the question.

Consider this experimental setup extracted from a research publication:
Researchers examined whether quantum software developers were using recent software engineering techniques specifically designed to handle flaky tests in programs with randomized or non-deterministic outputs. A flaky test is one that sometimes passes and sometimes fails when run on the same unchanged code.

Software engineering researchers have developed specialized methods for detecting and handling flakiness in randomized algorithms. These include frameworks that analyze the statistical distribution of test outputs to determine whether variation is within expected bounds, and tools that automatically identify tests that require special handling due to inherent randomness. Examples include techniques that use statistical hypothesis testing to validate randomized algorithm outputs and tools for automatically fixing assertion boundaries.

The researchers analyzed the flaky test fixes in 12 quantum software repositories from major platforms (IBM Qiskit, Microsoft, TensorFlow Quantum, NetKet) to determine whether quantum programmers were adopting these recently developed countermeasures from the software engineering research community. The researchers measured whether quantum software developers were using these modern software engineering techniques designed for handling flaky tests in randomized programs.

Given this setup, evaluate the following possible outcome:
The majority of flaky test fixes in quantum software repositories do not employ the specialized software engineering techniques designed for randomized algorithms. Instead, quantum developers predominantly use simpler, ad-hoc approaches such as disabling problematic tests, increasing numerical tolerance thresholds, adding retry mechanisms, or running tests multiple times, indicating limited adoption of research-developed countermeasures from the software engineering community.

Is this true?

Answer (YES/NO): YES